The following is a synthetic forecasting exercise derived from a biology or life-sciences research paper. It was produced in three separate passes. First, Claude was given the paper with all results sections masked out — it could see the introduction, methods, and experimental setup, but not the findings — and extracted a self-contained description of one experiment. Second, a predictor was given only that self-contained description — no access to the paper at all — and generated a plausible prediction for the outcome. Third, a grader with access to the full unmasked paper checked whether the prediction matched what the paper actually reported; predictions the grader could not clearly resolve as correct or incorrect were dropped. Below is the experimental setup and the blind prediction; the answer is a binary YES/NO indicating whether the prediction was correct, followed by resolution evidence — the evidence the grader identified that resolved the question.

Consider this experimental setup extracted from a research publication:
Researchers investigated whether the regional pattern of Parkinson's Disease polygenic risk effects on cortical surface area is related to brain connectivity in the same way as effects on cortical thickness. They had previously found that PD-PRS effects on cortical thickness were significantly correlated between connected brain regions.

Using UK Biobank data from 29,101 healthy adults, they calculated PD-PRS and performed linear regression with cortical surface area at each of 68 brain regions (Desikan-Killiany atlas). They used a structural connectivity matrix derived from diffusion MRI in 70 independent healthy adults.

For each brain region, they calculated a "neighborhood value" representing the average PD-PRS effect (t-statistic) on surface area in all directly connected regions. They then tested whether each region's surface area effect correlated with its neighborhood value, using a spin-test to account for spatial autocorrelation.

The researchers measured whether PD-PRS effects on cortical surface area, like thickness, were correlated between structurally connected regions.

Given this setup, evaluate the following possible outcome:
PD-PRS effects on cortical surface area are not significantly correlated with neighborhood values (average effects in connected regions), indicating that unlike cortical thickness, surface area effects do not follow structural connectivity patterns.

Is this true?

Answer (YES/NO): NO